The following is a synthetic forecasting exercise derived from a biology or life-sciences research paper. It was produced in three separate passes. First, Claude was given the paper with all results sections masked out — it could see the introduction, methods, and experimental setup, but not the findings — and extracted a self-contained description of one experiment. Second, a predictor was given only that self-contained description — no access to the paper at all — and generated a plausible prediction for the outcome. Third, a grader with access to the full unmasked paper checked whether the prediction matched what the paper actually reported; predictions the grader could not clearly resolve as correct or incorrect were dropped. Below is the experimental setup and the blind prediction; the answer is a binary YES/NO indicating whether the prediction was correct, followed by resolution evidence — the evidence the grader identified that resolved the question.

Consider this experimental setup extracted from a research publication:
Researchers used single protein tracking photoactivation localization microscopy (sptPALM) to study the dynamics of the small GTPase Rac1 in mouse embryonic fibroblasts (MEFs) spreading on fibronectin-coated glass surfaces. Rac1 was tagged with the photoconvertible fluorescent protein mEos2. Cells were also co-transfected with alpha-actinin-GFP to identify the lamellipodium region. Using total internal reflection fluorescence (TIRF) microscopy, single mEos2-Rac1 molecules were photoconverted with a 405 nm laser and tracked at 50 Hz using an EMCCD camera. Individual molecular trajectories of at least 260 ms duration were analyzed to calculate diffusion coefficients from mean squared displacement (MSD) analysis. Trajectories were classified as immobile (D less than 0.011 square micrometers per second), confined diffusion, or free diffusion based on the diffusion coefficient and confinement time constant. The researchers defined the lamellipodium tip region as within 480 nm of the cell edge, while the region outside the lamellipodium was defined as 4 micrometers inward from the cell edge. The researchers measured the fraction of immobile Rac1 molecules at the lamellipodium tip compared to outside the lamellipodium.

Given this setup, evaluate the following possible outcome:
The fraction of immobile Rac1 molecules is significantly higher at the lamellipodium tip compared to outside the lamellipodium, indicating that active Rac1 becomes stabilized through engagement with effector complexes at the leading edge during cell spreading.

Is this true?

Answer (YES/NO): NO